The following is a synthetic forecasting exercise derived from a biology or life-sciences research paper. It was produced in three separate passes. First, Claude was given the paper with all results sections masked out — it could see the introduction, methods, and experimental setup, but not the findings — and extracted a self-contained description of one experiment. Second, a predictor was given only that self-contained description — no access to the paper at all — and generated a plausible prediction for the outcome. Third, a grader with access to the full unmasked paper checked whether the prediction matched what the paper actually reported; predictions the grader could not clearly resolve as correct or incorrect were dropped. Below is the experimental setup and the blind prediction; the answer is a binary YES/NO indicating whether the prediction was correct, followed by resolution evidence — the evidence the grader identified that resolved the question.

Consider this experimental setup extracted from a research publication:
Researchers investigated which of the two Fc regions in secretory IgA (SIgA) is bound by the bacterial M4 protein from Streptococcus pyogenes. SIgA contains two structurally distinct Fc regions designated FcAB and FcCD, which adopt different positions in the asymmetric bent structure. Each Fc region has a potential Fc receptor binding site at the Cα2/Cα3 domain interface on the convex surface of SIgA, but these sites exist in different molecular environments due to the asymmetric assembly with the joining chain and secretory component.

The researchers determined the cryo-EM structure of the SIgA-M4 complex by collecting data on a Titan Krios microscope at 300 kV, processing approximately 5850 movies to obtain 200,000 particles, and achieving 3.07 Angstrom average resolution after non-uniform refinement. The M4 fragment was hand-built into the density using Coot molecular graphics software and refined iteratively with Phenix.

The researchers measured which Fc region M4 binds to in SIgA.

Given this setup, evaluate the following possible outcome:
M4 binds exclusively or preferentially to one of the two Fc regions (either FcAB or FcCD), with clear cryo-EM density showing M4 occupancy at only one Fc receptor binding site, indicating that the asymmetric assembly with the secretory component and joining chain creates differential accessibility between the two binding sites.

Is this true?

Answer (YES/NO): YES